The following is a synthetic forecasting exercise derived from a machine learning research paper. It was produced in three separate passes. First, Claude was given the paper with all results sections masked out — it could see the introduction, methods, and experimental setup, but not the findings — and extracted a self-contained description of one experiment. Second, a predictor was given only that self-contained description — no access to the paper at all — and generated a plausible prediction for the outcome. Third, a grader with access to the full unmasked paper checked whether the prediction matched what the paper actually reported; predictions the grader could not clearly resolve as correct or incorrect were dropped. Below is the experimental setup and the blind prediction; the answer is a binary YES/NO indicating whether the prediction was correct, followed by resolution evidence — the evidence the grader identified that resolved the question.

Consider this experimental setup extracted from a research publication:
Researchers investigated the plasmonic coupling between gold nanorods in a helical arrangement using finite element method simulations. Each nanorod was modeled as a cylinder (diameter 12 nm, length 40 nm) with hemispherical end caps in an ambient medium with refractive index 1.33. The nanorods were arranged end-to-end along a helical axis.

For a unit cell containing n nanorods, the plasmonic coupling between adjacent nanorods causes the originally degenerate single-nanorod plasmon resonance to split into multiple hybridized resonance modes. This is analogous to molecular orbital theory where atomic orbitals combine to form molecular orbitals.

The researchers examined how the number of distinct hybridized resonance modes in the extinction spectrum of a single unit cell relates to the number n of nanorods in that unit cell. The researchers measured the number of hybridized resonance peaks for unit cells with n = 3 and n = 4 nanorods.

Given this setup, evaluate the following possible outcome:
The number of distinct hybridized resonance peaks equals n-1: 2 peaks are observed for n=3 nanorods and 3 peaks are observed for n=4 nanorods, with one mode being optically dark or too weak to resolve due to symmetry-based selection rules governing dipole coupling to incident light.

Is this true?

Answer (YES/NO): NO